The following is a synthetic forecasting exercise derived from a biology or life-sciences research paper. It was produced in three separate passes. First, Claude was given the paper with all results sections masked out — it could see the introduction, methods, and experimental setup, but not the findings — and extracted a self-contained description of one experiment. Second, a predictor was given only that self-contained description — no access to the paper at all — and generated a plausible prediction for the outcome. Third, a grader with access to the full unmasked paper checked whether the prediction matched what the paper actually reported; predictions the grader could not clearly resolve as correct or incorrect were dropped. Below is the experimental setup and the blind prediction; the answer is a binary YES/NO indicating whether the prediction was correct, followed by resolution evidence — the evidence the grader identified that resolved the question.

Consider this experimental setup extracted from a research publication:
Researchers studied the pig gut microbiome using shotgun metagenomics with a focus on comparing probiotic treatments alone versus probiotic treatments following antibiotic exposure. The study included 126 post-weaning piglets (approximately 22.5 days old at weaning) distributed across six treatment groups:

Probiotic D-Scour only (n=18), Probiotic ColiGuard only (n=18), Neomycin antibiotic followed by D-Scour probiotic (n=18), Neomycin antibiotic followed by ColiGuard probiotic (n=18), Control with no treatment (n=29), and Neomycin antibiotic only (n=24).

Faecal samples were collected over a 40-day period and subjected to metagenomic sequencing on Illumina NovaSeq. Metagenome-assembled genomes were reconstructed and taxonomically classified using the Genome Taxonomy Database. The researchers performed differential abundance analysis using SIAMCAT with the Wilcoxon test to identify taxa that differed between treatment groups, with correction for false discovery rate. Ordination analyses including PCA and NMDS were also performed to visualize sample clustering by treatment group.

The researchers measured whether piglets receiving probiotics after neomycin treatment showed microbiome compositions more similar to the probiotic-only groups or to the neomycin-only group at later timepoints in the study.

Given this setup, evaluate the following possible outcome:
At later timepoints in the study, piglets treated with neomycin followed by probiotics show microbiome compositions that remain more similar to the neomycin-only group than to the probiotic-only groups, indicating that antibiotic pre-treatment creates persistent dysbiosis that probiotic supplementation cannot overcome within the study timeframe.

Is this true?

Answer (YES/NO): NO